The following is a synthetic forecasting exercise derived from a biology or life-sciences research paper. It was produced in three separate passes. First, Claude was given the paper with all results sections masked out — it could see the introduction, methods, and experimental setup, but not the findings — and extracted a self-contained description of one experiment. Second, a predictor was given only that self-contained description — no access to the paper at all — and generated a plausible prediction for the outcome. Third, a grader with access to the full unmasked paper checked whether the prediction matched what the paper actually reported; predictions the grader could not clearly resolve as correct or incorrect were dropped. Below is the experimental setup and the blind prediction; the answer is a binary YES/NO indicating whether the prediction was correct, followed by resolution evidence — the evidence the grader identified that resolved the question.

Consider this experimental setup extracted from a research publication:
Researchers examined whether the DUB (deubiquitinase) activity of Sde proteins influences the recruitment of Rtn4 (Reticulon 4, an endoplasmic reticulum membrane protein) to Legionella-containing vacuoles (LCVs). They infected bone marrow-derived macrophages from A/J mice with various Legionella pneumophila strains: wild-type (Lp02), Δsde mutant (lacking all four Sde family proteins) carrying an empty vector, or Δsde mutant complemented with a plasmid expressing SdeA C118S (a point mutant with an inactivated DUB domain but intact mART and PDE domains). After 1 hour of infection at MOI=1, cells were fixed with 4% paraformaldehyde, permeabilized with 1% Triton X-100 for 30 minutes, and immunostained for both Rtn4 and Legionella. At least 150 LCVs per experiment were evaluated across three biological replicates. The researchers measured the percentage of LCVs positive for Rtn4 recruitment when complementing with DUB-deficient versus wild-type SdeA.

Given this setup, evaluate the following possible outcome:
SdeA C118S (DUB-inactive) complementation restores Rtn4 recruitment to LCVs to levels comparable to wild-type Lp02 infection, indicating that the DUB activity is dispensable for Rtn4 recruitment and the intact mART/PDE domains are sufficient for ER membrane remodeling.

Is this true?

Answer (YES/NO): NO